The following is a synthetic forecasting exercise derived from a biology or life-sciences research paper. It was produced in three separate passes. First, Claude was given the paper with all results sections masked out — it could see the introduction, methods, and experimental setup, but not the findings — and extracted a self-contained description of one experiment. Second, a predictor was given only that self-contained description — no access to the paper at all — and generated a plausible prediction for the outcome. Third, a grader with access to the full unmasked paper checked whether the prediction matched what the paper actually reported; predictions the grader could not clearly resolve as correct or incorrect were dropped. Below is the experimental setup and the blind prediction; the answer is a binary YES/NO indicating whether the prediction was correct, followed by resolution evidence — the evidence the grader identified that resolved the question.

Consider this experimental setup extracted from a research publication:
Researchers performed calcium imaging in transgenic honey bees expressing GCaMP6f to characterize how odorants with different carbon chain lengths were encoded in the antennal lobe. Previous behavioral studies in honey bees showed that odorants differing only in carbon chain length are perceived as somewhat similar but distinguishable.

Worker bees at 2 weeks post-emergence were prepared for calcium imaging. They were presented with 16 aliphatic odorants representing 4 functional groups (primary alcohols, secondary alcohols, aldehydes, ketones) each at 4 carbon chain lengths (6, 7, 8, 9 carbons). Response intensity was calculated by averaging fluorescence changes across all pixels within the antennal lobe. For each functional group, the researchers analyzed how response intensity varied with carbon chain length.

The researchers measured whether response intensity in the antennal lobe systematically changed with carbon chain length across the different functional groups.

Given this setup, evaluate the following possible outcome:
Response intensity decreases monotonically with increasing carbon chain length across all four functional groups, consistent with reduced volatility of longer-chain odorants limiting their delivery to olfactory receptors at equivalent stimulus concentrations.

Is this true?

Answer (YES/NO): YES